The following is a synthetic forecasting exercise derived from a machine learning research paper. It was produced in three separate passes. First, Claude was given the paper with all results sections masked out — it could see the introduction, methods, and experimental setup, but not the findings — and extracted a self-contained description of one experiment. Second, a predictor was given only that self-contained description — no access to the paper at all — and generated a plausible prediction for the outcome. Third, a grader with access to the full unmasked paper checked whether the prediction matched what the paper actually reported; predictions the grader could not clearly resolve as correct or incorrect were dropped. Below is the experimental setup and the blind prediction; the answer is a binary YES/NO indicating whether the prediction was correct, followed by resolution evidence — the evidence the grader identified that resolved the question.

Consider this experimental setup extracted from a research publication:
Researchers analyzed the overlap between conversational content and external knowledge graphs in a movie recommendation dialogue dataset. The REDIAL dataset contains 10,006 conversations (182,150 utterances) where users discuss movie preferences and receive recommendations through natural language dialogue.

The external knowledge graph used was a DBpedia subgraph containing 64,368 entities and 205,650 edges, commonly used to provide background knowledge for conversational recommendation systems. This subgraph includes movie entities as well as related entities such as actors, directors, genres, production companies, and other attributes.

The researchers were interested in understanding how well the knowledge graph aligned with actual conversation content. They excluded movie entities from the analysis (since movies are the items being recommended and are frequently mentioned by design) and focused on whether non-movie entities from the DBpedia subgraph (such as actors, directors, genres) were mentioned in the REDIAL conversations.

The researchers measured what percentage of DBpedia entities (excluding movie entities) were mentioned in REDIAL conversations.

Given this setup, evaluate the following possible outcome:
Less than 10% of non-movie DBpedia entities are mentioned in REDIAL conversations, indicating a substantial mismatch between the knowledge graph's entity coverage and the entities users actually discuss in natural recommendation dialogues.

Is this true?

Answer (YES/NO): YES